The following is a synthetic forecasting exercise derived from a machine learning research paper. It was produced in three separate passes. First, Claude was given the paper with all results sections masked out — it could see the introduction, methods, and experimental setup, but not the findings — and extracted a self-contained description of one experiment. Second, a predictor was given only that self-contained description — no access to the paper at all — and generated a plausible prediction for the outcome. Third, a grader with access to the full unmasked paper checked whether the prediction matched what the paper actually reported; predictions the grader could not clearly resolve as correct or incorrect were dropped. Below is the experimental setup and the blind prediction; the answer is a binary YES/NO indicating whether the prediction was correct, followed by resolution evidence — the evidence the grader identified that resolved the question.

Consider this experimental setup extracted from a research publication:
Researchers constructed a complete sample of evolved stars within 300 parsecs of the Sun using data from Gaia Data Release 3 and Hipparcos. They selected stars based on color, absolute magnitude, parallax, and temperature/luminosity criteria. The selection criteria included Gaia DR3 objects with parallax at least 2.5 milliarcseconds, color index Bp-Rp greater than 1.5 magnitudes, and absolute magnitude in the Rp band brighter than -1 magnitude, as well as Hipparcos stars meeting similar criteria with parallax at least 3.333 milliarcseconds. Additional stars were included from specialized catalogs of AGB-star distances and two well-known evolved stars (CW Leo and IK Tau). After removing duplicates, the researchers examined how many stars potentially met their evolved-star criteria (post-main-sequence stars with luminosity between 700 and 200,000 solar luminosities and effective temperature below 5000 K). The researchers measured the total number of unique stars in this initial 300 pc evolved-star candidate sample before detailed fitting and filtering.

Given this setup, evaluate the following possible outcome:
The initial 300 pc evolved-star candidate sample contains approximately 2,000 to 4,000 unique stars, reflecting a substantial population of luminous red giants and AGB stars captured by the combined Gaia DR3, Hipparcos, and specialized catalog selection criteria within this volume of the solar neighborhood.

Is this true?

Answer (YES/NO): NO